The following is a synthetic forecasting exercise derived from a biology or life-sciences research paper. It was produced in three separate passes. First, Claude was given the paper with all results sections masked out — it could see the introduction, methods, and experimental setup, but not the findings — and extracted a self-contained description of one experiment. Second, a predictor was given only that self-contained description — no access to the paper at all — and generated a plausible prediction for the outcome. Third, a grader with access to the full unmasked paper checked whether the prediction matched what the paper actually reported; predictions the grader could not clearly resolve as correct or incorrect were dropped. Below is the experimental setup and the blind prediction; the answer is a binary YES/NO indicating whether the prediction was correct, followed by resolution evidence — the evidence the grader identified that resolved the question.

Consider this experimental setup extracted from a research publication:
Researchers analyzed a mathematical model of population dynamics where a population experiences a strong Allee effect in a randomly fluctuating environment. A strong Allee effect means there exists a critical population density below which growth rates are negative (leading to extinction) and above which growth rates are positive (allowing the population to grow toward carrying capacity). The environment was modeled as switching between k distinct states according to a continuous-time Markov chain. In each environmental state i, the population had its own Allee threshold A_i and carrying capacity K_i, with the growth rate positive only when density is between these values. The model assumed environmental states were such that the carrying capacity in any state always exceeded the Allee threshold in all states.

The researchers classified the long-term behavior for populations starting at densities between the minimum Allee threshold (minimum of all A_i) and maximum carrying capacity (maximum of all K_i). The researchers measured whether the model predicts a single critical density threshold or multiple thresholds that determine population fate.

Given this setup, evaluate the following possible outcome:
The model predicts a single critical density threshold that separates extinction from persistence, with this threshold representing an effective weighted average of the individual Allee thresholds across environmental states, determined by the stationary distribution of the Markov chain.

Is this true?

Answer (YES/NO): NO